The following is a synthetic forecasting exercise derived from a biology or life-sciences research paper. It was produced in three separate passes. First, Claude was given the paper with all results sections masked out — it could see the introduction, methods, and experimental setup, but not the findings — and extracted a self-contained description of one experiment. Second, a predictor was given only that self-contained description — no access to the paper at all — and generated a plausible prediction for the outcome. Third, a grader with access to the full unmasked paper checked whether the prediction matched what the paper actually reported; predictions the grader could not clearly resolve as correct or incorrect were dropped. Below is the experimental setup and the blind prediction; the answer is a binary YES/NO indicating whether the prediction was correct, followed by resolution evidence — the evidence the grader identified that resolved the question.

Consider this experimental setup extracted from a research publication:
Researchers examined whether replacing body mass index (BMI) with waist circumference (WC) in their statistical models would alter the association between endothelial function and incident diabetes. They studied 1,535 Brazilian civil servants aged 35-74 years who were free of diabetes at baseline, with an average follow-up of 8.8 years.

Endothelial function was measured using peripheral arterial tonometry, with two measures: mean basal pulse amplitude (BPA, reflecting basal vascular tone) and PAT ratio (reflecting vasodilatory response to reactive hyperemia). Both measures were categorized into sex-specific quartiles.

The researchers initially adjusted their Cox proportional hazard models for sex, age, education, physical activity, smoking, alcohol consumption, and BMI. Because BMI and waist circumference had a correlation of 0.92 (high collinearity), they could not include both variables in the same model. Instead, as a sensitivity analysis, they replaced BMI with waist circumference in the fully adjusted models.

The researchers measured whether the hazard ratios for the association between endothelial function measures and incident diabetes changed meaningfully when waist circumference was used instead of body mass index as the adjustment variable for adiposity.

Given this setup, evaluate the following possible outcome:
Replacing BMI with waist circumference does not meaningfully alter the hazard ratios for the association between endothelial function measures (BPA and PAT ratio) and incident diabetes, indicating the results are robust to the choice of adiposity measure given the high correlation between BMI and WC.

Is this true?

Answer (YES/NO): YES